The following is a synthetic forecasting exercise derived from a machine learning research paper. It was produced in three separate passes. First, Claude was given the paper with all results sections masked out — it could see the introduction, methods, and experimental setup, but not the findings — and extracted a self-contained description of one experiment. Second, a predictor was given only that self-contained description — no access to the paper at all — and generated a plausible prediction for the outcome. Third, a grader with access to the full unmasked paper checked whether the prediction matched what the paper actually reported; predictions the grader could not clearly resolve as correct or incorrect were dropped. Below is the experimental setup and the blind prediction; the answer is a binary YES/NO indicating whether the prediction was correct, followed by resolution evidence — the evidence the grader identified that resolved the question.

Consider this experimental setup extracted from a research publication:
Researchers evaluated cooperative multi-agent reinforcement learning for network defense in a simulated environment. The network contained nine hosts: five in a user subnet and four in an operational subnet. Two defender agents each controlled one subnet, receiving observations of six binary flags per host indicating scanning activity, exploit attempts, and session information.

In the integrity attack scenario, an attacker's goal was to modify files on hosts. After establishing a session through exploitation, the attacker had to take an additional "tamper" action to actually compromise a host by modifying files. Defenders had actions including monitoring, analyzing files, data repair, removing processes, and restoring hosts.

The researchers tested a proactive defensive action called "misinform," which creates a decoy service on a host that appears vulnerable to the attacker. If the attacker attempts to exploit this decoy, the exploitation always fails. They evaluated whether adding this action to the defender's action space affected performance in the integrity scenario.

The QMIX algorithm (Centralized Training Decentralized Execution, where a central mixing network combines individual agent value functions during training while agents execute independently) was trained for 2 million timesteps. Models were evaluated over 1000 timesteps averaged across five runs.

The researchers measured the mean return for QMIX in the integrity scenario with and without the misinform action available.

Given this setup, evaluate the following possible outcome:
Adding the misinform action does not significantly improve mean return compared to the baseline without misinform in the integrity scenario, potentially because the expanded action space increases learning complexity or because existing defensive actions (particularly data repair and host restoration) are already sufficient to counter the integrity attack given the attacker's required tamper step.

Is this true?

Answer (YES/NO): YES